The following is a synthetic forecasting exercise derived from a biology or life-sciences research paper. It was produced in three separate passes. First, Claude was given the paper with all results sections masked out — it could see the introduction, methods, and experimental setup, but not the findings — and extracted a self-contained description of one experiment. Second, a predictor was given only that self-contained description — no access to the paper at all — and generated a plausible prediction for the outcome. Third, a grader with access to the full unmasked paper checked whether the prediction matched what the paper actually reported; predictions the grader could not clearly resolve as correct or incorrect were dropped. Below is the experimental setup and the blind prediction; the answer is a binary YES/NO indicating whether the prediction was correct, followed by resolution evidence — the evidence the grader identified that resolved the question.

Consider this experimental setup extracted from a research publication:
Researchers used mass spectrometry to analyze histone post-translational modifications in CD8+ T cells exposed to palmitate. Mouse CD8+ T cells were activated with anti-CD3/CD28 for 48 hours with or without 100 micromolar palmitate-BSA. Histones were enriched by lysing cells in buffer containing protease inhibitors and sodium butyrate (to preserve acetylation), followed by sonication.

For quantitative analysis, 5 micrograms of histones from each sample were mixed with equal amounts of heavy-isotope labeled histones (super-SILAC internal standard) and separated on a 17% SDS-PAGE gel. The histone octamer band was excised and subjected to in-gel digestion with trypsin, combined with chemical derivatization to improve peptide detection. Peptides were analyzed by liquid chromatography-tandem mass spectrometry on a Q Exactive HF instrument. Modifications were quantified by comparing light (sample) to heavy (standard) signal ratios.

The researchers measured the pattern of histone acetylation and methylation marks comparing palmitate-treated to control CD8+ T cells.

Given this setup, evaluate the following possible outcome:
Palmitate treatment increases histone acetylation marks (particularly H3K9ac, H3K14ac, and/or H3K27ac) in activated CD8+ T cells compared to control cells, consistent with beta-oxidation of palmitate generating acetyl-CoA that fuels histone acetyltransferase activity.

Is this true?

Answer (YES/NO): NO